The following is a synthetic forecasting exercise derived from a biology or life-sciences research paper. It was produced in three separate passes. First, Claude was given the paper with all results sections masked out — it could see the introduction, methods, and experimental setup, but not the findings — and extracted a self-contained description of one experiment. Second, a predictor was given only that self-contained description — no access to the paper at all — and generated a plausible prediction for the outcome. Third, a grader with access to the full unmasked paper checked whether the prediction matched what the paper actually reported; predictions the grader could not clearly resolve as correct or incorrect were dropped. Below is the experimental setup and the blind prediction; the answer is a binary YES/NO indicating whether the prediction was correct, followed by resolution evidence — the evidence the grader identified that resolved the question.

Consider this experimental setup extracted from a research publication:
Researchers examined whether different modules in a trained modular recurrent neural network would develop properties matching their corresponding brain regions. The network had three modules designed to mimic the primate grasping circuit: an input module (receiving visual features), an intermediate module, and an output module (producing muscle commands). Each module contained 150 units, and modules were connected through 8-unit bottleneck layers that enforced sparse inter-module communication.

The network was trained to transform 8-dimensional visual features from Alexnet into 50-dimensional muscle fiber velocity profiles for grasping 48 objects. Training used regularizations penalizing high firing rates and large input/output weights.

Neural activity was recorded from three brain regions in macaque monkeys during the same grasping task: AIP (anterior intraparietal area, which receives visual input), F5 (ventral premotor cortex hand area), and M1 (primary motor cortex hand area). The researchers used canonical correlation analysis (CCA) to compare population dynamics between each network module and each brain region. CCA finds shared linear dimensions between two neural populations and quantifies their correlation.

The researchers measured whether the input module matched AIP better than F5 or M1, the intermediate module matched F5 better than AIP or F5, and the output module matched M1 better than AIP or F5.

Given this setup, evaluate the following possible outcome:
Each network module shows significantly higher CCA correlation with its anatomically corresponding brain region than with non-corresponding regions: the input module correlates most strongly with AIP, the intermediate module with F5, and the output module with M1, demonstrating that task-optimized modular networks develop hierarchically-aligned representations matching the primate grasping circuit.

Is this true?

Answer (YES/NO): YES